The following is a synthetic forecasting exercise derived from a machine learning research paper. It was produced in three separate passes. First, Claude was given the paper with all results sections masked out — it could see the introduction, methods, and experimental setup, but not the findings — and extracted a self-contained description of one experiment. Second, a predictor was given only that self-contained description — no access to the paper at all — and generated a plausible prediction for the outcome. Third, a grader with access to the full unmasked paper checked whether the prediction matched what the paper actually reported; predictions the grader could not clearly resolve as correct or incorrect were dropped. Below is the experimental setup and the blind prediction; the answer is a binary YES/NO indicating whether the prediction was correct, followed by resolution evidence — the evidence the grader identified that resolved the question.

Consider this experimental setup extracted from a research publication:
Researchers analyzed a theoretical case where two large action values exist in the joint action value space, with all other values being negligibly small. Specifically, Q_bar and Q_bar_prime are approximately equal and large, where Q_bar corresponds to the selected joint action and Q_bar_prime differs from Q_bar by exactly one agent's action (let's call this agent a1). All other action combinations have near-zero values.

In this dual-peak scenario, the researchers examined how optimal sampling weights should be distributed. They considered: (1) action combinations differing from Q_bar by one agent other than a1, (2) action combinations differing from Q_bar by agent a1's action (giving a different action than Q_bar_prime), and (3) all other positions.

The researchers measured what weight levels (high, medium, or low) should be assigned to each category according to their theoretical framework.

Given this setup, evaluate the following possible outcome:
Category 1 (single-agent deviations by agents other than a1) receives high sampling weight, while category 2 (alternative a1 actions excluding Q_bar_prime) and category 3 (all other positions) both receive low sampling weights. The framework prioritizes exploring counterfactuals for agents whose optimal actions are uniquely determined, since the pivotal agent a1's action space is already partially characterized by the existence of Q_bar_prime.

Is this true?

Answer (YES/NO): NO